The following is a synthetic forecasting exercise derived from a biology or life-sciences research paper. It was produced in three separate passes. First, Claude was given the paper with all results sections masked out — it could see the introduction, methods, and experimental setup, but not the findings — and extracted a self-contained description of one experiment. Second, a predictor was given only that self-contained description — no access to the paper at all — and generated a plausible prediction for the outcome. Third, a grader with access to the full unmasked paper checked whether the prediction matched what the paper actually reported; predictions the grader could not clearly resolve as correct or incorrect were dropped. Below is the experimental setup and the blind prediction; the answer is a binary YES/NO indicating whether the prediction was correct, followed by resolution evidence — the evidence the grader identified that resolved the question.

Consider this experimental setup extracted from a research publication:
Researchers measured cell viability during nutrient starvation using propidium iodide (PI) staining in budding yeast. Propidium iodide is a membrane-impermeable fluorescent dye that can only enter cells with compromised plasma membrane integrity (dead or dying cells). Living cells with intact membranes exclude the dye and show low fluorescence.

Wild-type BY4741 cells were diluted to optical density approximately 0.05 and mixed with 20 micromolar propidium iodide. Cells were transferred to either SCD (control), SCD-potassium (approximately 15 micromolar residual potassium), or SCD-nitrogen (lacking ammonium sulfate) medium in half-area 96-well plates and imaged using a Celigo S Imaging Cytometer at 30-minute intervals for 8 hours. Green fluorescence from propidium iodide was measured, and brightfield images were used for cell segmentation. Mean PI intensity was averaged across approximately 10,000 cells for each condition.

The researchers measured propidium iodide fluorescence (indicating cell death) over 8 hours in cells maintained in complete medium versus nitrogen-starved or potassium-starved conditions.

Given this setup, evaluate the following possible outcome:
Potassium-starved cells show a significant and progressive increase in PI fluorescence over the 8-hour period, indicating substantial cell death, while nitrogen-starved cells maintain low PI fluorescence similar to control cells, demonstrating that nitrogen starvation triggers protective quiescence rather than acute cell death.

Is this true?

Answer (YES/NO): NO